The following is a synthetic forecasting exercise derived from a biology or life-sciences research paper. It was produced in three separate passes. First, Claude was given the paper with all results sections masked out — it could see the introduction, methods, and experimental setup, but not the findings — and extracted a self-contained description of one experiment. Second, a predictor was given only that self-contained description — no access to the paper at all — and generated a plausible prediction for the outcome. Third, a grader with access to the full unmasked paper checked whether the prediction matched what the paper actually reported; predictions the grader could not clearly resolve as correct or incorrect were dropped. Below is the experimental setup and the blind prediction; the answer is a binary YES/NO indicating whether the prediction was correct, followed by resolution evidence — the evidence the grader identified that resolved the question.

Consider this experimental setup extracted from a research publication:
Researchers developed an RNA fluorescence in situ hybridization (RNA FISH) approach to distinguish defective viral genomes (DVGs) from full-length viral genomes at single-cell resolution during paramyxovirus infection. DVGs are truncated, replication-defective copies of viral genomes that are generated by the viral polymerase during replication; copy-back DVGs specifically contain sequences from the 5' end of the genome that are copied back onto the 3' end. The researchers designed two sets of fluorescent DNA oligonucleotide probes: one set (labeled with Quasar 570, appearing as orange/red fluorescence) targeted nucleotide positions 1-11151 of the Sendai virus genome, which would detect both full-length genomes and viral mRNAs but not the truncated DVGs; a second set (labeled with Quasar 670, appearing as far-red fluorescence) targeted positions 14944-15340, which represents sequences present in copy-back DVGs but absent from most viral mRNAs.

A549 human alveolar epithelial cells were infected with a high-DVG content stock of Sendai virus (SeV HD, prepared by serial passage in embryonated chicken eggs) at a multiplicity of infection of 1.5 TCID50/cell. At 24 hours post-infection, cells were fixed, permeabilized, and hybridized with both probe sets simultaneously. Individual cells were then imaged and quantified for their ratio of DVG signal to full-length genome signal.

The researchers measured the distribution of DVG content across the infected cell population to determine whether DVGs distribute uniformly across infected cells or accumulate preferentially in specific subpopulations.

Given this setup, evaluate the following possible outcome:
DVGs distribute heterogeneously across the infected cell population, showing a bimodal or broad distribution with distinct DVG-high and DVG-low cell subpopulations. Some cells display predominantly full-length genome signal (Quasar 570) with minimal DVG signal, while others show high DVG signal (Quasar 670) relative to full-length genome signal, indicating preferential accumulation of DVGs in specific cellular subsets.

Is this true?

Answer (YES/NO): YES